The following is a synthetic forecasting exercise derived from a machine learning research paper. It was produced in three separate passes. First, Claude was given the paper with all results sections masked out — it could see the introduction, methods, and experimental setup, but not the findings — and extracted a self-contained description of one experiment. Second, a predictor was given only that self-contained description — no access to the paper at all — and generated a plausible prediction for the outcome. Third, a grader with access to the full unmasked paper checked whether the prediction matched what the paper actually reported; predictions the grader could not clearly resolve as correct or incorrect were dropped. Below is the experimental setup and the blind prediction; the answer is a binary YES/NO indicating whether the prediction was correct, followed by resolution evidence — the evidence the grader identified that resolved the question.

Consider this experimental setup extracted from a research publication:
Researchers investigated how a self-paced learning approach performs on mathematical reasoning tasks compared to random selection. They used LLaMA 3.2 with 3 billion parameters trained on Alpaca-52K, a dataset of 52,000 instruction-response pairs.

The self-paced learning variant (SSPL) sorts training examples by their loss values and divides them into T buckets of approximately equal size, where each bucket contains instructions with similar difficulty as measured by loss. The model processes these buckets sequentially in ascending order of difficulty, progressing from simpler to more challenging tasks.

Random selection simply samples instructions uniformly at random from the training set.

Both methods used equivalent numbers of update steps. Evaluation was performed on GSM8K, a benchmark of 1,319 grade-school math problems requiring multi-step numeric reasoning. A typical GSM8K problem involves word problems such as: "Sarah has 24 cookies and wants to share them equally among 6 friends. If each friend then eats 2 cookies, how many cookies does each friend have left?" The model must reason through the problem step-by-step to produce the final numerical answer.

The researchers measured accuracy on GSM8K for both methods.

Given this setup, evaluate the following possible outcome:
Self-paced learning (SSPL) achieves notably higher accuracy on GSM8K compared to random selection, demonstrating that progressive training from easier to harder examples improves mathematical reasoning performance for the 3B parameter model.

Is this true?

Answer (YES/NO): NO